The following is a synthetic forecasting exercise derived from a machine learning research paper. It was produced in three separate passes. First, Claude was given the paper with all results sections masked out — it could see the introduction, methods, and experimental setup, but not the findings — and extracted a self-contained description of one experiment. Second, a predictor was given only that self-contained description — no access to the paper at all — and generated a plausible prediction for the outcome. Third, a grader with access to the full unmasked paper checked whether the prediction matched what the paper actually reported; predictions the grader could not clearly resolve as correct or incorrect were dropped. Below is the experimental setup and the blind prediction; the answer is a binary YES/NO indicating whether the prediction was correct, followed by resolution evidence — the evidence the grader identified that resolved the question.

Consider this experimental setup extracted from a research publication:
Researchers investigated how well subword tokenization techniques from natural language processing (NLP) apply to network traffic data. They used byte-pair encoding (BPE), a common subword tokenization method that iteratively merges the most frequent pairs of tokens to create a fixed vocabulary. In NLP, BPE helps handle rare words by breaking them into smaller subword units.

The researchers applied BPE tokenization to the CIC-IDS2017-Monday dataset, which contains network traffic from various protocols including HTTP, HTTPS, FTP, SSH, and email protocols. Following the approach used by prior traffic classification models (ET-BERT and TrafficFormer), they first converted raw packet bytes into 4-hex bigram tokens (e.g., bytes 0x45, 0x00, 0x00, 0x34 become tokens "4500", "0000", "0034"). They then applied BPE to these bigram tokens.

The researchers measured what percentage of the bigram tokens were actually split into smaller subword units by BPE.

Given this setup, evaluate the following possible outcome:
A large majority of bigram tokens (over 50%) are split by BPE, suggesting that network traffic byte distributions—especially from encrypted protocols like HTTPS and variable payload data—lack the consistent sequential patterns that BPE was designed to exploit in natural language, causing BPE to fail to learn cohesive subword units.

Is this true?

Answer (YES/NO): NO